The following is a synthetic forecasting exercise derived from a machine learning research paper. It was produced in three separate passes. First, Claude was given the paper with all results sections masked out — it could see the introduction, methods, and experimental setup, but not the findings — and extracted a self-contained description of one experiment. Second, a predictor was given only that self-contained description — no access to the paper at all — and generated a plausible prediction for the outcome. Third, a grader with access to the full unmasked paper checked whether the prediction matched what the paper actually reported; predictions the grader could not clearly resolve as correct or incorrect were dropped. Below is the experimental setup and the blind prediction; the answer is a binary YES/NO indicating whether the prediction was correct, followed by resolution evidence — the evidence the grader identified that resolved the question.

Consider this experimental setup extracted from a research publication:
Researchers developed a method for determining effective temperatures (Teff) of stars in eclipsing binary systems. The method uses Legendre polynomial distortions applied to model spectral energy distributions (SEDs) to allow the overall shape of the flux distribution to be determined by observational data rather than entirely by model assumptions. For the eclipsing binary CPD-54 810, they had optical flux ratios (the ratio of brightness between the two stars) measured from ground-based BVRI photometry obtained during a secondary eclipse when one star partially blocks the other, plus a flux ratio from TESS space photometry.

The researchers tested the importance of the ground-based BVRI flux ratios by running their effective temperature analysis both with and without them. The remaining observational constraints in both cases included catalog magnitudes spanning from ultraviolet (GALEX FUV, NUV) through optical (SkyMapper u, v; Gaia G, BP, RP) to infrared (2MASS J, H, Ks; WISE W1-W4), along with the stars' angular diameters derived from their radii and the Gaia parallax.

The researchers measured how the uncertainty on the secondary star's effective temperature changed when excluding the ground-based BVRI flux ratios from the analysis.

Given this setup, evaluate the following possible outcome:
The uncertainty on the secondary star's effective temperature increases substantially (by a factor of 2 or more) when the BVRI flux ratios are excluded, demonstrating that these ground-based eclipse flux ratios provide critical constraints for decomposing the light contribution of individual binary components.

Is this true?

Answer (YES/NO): YES